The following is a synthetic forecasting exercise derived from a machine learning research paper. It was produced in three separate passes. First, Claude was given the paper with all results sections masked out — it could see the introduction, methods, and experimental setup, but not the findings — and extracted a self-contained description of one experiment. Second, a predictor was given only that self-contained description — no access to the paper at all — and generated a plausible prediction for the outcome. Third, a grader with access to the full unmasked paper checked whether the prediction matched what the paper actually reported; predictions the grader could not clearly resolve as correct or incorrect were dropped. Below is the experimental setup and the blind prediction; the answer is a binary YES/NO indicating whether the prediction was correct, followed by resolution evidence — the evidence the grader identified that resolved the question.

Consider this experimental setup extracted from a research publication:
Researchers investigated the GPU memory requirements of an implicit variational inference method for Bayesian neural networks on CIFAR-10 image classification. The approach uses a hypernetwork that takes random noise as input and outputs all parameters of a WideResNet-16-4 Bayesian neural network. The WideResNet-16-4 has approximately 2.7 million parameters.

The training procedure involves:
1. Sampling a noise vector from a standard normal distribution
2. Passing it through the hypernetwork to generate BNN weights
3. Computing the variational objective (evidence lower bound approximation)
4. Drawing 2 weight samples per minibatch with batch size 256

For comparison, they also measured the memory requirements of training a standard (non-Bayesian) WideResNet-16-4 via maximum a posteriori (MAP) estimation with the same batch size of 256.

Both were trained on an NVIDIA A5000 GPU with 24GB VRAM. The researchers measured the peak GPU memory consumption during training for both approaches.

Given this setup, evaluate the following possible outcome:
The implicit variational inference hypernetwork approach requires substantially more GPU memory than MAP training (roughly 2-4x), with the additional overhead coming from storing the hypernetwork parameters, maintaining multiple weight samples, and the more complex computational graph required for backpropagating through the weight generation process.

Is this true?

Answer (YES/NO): YES